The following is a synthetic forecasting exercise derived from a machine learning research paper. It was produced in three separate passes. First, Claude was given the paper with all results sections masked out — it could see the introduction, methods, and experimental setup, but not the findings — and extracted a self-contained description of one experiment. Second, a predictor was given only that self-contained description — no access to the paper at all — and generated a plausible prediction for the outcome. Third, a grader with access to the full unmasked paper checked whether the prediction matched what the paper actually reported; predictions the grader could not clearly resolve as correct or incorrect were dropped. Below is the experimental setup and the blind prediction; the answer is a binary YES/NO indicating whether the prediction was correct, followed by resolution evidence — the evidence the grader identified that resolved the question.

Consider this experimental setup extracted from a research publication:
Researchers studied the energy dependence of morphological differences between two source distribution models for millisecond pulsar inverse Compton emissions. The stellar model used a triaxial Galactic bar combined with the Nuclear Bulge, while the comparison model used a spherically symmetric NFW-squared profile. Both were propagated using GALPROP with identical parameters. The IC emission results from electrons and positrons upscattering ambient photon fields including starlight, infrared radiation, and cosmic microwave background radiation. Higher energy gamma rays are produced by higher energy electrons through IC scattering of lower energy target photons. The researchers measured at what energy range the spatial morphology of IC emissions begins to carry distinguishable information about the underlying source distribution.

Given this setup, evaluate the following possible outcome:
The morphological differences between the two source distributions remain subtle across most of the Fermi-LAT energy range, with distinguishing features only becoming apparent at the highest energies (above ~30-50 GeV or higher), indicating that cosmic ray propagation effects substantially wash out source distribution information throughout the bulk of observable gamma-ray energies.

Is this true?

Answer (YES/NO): NO